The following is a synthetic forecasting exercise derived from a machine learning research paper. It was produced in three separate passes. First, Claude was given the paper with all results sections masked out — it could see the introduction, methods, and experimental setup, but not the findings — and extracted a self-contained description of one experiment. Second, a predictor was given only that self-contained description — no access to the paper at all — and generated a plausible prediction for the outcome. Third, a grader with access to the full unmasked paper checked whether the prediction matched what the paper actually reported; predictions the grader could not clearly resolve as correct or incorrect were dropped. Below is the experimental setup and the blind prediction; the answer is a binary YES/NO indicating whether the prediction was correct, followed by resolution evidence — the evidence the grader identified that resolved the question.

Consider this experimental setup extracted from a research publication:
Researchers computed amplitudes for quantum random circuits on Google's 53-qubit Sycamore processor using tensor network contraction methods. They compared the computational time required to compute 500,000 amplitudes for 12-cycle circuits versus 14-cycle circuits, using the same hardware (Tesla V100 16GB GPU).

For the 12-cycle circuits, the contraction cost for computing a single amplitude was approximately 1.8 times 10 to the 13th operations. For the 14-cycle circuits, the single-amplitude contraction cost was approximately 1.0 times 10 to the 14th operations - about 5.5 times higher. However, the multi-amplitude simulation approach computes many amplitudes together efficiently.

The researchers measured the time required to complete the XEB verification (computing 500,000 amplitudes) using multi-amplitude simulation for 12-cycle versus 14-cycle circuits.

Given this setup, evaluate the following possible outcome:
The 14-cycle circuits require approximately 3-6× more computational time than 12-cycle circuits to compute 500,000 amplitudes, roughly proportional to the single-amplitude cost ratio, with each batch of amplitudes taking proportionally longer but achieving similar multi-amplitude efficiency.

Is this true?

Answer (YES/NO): NO